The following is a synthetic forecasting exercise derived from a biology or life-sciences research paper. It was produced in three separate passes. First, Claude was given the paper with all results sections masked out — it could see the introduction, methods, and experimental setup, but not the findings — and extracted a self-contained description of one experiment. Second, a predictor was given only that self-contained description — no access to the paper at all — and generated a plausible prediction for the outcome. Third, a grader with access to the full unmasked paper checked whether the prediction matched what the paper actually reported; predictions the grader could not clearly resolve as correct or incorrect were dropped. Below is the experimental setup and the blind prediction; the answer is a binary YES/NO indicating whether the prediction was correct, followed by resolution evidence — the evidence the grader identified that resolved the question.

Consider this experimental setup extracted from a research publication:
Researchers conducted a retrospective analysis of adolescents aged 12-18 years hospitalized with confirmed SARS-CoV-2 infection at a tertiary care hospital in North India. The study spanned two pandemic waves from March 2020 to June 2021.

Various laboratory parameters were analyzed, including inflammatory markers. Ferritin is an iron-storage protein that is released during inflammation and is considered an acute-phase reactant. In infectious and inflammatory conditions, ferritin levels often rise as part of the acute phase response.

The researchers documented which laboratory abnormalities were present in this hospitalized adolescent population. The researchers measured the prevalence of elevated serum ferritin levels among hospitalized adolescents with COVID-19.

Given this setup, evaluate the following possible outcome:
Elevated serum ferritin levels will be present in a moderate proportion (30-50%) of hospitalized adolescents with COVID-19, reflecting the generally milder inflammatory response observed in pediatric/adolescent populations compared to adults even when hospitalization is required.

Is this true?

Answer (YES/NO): YES